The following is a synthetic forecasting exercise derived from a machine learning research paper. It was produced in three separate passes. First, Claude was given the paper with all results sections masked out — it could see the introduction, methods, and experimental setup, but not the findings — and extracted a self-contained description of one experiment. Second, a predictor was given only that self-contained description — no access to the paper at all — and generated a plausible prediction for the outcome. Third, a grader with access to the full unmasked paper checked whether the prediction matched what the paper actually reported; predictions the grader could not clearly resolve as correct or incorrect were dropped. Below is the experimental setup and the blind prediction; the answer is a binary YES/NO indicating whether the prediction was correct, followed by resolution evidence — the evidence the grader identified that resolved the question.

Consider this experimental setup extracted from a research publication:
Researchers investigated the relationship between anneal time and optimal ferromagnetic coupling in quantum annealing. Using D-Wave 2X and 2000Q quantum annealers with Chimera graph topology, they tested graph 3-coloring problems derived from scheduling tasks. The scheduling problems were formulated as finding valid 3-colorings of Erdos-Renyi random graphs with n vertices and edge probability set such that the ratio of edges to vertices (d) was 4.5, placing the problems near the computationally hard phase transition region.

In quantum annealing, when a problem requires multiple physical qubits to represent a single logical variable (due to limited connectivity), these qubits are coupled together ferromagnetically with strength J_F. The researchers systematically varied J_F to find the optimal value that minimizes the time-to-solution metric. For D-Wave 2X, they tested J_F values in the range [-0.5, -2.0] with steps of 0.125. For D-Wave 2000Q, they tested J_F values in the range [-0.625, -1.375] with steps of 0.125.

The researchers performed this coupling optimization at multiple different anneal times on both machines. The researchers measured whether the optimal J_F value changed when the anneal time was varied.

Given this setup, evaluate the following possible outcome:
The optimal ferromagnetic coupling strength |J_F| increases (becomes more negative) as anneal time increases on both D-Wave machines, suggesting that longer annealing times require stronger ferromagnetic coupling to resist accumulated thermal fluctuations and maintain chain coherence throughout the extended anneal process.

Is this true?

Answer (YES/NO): NO